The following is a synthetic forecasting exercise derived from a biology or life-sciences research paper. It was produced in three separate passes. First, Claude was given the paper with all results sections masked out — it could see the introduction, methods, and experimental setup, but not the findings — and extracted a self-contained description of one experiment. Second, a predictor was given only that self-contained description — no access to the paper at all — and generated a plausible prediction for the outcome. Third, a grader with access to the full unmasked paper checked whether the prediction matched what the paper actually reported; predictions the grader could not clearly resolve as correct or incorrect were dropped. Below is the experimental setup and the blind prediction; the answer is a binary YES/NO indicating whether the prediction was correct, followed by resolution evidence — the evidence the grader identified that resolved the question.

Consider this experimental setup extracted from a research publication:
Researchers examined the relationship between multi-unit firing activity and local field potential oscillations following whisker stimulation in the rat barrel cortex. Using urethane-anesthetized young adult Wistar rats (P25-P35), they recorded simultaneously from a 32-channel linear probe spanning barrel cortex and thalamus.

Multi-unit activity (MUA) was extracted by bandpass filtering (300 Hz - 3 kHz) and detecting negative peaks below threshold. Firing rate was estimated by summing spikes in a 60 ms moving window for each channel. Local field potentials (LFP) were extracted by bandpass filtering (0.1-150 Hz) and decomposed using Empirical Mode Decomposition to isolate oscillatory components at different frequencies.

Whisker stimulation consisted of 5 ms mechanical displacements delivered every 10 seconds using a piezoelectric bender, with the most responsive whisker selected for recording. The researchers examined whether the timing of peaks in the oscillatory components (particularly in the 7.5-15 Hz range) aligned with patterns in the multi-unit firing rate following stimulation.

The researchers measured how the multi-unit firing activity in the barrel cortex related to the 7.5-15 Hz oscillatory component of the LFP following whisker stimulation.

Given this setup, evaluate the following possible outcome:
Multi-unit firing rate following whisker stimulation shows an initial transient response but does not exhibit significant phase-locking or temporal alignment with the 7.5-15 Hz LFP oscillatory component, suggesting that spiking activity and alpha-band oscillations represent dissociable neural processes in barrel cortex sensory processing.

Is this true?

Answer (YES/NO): NO